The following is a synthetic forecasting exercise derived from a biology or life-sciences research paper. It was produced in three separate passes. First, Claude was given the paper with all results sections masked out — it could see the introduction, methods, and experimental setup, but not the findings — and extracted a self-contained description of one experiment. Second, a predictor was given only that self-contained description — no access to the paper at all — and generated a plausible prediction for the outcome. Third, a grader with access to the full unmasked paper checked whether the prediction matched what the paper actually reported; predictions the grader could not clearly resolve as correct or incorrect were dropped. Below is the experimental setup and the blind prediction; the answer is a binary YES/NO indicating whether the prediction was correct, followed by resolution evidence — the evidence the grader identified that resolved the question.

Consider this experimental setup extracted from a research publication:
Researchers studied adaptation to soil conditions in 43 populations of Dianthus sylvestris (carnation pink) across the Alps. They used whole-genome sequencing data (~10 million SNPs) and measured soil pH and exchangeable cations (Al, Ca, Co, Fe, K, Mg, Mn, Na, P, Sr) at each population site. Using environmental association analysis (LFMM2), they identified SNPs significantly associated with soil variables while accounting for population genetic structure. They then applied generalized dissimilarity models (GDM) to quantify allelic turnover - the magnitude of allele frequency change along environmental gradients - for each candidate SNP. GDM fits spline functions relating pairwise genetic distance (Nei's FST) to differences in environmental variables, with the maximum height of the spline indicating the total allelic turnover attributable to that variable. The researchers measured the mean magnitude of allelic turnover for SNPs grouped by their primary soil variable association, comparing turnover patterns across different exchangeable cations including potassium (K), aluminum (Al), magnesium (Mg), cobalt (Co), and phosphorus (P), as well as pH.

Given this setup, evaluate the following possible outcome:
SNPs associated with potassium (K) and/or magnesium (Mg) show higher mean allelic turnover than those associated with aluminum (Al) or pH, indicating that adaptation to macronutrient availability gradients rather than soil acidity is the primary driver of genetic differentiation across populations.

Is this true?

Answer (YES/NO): NO